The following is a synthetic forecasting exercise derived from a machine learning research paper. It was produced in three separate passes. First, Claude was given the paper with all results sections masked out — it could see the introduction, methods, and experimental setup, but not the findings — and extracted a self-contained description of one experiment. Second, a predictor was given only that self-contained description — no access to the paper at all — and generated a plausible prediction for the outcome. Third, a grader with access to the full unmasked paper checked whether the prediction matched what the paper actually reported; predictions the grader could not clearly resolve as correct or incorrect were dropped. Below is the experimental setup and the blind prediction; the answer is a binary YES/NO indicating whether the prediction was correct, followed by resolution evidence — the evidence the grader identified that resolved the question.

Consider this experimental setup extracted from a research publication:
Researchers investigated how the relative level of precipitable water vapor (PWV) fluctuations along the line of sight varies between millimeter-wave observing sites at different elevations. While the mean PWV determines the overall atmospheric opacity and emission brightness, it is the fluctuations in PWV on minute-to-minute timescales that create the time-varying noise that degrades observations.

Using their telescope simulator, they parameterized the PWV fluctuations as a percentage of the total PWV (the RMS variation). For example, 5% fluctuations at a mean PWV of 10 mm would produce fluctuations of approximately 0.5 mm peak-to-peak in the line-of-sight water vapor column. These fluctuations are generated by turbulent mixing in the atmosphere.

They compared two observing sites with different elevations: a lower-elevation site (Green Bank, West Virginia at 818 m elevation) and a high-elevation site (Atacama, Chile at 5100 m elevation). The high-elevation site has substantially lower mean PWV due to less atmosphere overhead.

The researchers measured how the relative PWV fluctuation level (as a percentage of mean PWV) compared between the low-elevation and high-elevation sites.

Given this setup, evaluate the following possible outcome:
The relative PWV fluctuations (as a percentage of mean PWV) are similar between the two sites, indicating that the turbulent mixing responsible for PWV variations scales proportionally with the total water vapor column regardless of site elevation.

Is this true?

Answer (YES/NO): NO